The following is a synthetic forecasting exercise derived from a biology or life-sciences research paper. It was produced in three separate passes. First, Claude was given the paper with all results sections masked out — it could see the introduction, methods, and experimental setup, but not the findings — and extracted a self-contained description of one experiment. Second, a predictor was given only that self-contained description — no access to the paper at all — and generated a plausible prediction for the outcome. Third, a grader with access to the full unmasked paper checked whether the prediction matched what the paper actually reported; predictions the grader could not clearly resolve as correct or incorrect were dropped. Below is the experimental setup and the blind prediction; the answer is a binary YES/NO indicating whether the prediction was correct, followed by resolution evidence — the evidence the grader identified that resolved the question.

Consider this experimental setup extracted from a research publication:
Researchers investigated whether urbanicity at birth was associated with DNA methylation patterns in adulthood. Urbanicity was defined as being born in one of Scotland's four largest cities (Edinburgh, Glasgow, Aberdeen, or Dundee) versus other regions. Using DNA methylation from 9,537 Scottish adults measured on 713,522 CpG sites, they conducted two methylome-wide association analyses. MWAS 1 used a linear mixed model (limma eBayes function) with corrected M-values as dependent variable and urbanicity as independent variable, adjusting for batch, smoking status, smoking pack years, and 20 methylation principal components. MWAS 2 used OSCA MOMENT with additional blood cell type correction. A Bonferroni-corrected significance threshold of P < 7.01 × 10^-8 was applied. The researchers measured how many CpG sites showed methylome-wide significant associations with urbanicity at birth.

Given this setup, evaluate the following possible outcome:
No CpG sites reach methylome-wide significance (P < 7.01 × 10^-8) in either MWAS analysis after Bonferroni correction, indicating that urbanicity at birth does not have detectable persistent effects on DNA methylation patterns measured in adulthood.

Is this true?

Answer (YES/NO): YES